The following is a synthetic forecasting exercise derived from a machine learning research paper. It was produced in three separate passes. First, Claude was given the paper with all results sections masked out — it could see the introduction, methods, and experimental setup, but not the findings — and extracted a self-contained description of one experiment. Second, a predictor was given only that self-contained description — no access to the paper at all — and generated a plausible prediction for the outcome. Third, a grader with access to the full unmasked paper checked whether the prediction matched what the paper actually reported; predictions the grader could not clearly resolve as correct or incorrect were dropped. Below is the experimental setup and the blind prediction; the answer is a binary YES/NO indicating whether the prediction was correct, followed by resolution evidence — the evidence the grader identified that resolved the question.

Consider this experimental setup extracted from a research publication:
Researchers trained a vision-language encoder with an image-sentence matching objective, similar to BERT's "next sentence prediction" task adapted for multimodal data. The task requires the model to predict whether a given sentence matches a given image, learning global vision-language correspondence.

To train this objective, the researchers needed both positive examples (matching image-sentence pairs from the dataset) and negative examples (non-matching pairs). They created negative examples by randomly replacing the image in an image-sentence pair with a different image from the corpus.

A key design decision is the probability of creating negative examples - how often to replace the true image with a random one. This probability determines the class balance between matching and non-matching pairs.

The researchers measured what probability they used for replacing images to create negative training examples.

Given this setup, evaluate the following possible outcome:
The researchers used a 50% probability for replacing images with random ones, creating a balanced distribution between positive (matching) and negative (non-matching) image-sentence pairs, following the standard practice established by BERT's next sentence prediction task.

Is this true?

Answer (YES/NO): YES